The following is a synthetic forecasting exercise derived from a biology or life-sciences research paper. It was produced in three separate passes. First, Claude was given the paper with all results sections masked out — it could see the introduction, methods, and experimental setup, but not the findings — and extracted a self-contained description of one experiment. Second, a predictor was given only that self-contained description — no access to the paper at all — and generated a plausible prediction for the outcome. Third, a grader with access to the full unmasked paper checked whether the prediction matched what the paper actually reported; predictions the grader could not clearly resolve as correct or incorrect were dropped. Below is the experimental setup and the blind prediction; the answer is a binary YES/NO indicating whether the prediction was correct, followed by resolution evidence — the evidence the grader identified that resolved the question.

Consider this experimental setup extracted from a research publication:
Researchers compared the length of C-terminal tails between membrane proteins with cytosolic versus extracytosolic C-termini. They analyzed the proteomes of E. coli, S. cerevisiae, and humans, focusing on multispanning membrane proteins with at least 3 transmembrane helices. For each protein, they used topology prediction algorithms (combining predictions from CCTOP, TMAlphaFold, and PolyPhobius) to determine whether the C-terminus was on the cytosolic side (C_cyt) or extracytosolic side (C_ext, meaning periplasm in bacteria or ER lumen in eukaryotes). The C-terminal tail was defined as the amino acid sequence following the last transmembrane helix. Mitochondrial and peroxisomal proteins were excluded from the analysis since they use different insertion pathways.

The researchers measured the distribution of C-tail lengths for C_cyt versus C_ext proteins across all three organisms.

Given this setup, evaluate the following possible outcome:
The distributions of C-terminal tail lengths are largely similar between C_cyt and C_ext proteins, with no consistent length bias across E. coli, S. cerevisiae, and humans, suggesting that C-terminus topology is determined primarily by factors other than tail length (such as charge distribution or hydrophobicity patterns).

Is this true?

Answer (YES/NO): NO